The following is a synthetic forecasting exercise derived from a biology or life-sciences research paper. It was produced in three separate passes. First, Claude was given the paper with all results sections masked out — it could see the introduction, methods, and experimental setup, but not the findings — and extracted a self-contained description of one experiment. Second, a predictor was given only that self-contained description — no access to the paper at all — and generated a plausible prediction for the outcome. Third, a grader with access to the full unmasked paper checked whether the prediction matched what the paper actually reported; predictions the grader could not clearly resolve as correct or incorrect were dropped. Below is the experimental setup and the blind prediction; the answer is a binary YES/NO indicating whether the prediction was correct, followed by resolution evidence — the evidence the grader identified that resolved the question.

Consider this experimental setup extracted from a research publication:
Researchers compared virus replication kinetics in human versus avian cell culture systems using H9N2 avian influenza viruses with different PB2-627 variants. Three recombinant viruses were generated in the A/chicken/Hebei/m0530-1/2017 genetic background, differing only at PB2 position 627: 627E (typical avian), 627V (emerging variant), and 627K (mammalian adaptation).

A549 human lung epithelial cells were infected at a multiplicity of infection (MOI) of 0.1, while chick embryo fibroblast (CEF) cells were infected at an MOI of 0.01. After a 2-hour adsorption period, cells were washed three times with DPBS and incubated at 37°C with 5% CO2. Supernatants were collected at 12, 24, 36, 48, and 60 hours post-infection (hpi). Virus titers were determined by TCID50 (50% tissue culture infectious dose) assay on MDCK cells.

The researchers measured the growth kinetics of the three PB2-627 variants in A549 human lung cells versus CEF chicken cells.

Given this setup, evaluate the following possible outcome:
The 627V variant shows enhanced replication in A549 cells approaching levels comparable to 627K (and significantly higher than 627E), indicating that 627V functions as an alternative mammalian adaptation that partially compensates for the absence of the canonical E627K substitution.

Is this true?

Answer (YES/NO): YES